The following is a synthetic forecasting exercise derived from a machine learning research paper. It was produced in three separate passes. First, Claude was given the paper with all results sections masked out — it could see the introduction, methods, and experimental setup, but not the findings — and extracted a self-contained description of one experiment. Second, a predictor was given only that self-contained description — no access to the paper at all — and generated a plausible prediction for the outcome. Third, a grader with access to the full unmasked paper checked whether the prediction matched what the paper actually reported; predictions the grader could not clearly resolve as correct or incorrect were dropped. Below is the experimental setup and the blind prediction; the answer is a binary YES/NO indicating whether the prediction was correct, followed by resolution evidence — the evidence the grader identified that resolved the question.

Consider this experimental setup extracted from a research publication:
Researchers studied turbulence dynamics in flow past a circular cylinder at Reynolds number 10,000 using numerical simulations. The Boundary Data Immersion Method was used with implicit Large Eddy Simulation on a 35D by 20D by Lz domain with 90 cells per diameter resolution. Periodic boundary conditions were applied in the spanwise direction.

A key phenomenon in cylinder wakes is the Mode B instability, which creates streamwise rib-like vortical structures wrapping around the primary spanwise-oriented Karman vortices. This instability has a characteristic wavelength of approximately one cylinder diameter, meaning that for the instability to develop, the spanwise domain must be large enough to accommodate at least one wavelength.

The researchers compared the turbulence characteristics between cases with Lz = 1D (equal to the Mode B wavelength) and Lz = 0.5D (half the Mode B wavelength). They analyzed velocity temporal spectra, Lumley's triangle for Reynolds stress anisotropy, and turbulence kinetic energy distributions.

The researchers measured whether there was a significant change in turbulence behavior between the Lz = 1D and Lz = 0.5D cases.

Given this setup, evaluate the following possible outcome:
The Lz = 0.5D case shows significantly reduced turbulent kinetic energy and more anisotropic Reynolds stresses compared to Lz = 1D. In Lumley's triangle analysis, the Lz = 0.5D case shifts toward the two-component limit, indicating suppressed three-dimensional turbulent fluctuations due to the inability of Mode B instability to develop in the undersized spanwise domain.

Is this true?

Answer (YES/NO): NO